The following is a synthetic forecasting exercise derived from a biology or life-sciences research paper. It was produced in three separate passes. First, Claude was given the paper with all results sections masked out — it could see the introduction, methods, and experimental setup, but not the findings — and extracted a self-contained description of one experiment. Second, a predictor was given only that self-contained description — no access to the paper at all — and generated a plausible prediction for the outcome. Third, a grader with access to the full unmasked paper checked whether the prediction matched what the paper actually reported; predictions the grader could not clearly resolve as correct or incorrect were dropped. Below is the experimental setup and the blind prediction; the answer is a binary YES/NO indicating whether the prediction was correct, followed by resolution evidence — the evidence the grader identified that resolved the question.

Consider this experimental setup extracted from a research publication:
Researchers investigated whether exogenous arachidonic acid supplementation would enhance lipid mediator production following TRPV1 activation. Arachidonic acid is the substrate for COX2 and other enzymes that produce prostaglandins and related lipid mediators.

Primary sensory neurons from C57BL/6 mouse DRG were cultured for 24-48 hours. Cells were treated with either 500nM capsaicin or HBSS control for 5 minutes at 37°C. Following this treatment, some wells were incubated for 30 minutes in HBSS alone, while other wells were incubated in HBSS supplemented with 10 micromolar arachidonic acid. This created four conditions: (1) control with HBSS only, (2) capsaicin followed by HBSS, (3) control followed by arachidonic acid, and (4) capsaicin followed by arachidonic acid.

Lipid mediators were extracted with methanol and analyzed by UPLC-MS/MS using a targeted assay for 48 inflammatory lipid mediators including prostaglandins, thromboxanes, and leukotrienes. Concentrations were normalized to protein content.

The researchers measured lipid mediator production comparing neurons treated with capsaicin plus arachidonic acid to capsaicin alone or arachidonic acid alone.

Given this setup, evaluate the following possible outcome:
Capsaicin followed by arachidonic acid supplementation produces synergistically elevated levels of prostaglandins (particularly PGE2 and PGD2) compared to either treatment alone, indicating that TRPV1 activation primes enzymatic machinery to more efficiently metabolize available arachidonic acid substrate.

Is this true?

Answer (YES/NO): NO